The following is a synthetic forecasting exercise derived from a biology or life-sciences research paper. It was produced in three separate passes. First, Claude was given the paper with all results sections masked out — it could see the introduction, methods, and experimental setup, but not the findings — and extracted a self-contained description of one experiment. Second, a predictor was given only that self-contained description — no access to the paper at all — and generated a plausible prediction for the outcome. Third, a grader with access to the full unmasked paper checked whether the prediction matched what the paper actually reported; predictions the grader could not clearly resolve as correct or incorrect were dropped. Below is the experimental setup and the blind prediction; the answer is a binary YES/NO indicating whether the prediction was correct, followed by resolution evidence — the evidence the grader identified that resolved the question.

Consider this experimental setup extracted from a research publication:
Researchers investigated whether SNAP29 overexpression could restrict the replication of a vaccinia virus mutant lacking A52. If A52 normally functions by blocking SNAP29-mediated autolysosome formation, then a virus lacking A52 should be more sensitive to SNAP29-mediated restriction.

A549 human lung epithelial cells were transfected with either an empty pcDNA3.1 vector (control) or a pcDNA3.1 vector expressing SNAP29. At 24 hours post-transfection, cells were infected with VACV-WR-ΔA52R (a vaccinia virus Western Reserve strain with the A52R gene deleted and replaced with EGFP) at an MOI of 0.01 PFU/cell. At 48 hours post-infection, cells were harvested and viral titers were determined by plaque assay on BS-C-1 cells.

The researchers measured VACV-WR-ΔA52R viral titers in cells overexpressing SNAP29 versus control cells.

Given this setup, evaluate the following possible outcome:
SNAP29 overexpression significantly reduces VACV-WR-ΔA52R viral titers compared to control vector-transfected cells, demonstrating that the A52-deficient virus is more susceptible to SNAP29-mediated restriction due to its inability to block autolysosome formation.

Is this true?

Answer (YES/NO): YES